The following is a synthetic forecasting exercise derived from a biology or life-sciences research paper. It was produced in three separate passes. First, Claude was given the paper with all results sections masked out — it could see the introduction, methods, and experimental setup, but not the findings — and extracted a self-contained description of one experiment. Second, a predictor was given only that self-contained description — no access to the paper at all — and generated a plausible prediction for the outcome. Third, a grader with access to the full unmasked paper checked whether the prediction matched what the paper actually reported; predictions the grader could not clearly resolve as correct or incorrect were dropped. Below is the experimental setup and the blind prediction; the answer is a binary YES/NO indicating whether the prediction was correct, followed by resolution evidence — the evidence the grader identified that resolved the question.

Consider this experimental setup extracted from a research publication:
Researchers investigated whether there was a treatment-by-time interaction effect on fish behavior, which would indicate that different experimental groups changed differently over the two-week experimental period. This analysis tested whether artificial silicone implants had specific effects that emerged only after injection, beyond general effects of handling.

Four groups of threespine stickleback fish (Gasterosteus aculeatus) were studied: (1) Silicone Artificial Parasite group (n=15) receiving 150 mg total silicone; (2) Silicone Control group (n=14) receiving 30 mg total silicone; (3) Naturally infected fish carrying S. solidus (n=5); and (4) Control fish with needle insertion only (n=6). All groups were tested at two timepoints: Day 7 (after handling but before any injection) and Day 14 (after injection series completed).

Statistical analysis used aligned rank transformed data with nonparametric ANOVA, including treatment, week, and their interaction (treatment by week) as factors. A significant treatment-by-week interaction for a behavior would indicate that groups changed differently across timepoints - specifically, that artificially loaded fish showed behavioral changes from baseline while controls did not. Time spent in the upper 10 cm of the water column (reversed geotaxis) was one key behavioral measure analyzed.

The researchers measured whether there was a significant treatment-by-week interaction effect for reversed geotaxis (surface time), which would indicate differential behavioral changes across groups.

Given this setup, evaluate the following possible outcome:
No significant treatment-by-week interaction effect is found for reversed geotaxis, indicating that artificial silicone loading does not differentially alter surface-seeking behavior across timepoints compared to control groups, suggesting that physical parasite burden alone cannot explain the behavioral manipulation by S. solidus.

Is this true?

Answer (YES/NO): YES